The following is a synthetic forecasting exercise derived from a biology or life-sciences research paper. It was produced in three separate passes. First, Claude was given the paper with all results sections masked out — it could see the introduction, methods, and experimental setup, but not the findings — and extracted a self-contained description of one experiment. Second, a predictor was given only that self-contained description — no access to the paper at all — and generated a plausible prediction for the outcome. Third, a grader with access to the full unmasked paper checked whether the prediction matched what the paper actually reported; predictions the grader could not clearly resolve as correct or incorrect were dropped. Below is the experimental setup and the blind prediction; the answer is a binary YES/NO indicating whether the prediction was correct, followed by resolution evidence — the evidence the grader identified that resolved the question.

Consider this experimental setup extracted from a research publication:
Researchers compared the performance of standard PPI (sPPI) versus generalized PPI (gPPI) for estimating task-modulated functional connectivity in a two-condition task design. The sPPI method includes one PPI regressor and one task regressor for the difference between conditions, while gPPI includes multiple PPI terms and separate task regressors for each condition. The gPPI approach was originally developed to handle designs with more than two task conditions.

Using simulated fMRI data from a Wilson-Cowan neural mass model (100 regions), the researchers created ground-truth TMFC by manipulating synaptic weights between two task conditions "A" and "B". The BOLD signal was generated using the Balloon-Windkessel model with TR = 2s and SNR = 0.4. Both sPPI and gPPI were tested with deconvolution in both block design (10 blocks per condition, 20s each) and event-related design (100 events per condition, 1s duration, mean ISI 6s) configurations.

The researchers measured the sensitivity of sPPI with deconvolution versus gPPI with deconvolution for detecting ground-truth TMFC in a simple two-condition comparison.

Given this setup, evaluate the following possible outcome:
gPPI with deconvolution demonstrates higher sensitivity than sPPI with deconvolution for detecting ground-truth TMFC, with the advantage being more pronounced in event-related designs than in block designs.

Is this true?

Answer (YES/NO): NO